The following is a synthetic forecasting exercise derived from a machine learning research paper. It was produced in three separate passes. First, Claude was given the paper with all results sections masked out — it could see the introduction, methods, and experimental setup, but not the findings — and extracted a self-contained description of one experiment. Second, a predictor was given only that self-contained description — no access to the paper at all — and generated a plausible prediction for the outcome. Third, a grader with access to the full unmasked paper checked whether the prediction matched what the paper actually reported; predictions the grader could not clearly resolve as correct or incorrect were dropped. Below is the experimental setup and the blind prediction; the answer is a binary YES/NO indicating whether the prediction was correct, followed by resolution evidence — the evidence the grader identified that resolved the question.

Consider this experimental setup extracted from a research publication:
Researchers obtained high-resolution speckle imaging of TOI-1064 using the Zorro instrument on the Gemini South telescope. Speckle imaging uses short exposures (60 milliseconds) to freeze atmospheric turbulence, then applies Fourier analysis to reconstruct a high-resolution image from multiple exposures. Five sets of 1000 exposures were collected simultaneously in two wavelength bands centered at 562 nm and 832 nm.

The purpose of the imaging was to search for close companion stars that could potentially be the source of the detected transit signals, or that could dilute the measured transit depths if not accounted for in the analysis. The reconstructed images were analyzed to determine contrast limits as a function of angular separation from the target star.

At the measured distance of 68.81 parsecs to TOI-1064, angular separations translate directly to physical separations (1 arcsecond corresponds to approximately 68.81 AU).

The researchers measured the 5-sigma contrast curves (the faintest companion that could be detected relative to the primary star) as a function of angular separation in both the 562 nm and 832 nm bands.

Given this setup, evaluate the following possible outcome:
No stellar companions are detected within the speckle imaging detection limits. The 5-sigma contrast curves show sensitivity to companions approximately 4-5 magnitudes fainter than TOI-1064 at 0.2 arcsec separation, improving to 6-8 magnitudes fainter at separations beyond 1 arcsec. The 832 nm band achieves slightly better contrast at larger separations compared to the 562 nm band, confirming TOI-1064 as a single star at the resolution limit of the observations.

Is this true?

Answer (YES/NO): NO